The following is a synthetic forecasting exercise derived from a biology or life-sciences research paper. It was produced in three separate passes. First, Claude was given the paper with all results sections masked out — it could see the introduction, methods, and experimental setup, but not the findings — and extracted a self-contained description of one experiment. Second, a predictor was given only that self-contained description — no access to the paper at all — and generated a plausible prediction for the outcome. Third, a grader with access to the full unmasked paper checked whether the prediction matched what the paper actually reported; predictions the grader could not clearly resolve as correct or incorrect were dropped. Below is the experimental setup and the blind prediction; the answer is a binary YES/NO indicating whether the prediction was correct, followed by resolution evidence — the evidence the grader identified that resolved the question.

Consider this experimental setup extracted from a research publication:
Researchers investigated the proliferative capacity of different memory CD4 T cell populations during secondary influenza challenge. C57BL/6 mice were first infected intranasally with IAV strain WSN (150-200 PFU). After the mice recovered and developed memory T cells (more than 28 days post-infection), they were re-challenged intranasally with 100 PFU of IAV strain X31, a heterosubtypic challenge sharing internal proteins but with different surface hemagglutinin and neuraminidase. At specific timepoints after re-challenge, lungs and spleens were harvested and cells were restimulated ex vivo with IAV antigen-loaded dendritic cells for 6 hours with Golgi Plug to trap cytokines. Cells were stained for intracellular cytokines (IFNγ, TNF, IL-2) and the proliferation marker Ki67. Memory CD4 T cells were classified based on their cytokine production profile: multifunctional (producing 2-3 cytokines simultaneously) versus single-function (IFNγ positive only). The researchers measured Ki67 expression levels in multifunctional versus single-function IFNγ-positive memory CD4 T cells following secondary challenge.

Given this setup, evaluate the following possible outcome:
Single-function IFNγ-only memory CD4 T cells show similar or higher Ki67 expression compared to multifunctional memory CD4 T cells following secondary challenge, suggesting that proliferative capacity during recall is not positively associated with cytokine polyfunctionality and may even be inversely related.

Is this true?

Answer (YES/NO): YES